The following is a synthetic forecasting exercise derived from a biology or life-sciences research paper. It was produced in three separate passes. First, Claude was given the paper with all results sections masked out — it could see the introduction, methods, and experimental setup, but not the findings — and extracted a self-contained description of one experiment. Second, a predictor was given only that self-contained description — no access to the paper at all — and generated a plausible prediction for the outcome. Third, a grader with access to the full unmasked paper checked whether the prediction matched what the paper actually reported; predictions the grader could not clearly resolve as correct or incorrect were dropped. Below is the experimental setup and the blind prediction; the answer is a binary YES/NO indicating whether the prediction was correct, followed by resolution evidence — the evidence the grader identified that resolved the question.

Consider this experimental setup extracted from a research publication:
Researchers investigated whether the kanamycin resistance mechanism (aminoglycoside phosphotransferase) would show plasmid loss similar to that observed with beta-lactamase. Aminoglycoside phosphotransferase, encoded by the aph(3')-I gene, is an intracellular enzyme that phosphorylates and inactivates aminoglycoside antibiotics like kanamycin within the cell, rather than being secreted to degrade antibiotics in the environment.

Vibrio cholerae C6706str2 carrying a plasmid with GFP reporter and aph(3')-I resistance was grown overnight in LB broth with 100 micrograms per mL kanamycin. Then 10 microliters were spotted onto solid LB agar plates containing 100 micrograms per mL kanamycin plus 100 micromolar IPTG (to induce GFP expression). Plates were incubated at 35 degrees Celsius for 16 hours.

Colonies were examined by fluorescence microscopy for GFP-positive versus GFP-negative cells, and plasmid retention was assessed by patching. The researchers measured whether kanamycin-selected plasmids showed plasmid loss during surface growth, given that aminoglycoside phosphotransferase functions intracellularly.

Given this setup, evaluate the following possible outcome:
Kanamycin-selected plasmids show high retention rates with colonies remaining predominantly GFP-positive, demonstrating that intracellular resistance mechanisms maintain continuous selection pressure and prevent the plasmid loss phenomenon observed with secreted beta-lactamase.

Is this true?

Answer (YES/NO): NO